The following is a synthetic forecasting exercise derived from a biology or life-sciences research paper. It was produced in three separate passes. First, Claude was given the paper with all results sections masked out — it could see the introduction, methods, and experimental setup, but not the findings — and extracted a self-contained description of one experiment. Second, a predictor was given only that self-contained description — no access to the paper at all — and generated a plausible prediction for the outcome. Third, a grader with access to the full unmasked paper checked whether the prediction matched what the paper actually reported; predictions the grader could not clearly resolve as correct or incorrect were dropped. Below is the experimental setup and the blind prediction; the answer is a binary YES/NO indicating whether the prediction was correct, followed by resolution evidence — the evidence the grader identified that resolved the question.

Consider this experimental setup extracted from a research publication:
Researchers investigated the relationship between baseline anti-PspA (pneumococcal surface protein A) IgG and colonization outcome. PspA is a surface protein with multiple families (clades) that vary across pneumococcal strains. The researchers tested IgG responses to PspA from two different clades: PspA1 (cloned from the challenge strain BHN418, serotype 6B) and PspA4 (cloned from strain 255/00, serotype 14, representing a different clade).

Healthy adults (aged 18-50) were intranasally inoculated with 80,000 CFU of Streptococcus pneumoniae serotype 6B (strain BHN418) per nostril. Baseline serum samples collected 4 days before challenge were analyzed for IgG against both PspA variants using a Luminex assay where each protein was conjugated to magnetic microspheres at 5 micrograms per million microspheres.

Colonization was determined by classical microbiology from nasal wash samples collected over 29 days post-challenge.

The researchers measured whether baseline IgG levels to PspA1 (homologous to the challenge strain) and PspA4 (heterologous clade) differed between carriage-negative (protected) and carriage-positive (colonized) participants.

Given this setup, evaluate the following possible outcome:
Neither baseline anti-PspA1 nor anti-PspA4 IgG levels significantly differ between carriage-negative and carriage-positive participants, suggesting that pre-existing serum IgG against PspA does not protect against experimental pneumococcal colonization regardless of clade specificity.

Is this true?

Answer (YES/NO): YES